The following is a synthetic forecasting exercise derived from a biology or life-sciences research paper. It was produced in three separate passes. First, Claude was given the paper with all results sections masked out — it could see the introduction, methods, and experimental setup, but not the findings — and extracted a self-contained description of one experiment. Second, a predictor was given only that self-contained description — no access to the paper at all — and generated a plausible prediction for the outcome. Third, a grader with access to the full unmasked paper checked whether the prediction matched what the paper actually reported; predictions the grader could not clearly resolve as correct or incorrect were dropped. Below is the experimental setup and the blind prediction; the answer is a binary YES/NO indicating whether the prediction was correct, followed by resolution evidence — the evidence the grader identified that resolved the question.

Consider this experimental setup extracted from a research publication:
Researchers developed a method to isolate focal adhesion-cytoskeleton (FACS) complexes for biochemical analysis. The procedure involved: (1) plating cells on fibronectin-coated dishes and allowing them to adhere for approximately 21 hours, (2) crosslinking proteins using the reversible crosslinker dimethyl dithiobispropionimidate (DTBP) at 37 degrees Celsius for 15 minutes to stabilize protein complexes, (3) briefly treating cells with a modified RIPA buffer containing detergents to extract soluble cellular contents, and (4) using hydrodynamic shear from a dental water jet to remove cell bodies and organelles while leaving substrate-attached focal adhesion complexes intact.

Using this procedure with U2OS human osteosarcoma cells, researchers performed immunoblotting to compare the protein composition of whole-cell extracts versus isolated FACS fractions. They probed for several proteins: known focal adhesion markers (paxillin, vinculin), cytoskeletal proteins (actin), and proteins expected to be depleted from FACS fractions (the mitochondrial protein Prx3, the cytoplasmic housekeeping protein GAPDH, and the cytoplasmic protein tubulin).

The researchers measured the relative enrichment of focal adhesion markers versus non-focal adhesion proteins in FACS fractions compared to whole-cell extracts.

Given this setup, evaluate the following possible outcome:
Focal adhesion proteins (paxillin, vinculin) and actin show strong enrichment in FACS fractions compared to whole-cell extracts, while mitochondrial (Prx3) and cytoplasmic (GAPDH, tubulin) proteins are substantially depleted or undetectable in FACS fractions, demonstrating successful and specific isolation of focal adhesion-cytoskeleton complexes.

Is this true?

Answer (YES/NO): YES